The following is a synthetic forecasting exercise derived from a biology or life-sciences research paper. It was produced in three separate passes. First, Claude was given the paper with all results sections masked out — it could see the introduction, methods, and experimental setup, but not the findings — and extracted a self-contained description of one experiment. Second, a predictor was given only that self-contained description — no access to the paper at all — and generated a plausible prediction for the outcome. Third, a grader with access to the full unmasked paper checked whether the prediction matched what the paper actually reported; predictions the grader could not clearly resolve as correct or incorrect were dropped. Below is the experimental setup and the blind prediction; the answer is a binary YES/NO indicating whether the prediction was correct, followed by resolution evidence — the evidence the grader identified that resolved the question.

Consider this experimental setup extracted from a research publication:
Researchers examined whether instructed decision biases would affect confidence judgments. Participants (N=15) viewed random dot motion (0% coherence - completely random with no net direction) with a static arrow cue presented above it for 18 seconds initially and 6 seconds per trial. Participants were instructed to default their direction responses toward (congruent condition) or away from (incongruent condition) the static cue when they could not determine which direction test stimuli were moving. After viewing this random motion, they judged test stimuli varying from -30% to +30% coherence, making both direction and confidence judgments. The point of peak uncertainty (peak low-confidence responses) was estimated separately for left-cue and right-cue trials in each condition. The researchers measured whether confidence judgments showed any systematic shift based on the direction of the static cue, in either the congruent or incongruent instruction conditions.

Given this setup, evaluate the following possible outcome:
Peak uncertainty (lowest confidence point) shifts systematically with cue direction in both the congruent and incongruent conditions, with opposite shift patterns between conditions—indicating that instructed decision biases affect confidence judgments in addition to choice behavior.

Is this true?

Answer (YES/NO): NO